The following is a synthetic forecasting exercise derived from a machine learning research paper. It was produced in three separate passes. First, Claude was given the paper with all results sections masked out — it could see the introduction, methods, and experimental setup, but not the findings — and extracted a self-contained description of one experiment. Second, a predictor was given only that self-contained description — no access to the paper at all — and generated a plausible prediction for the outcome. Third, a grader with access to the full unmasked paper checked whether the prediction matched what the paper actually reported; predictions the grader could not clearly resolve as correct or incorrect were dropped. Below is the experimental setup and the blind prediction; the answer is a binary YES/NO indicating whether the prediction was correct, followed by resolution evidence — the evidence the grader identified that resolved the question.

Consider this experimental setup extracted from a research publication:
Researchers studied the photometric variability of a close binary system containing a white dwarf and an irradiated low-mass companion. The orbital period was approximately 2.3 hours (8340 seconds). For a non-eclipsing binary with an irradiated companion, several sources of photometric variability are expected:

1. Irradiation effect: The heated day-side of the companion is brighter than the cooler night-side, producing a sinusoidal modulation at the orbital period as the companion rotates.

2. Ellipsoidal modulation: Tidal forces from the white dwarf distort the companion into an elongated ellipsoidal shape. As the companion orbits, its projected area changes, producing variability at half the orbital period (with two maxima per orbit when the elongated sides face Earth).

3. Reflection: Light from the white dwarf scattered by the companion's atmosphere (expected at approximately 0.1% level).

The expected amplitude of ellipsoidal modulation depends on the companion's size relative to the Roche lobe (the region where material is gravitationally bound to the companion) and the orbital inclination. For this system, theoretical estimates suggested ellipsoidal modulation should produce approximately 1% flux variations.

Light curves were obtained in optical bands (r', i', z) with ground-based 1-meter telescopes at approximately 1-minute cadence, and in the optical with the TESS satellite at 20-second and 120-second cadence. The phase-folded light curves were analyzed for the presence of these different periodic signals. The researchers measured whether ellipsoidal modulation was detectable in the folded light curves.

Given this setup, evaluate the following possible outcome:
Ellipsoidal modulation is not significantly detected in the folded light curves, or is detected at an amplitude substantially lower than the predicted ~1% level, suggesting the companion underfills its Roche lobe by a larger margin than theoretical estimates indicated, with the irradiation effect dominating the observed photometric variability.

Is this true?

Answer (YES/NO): YES